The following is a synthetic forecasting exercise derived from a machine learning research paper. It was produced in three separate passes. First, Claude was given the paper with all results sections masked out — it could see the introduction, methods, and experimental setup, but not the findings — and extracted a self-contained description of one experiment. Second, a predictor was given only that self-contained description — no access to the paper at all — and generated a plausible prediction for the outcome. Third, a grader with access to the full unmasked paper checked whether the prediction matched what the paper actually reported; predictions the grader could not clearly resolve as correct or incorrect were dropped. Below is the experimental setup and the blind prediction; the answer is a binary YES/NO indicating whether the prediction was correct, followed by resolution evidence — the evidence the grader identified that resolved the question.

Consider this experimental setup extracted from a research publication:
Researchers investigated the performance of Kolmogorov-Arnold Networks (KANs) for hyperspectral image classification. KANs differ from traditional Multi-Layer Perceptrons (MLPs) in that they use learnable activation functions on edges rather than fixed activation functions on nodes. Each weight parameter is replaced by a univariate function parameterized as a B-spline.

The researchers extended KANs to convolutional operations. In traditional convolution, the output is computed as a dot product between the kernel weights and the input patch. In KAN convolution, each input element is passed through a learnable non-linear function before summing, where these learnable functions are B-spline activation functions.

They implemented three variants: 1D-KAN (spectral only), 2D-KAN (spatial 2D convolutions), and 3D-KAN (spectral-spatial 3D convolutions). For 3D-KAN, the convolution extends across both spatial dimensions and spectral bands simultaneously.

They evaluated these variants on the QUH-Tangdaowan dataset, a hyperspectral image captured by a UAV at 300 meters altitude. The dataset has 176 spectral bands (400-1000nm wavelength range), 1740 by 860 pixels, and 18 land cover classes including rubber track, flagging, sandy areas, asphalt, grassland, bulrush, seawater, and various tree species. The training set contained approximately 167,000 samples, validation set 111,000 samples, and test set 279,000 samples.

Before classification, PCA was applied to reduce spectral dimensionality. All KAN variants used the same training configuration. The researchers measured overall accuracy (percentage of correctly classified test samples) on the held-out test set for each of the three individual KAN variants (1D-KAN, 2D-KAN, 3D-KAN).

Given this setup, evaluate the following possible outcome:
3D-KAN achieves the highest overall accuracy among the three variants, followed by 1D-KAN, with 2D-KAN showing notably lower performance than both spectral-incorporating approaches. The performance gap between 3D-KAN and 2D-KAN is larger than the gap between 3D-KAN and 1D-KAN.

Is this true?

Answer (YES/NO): NO